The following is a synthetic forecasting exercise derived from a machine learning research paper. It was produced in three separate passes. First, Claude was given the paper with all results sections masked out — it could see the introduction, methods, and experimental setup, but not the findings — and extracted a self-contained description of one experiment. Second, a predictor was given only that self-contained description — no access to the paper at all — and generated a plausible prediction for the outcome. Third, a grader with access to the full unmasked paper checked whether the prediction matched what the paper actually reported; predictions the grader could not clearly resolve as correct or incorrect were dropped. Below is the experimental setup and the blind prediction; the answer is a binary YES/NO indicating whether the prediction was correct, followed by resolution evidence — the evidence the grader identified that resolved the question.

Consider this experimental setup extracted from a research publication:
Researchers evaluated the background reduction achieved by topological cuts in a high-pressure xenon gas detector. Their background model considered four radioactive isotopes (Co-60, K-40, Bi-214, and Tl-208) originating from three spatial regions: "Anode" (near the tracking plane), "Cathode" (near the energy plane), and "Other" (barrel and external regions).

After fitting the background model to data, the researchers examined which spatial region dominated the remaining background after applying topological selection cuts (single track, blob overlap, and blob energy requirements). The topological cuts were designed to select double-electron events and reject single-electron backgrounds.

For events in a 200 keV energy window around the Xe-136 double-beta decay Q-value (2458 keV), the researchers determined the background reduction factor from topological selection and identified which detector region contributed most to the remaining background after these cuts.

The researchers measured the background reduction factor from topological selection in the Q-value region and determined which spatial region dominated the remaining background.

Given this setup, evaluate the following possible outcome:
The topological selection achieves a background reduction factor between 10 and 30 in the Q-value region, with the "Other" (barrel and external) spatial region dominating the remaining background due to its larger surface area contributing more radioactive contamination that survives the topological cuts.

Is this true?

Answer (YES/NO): NO